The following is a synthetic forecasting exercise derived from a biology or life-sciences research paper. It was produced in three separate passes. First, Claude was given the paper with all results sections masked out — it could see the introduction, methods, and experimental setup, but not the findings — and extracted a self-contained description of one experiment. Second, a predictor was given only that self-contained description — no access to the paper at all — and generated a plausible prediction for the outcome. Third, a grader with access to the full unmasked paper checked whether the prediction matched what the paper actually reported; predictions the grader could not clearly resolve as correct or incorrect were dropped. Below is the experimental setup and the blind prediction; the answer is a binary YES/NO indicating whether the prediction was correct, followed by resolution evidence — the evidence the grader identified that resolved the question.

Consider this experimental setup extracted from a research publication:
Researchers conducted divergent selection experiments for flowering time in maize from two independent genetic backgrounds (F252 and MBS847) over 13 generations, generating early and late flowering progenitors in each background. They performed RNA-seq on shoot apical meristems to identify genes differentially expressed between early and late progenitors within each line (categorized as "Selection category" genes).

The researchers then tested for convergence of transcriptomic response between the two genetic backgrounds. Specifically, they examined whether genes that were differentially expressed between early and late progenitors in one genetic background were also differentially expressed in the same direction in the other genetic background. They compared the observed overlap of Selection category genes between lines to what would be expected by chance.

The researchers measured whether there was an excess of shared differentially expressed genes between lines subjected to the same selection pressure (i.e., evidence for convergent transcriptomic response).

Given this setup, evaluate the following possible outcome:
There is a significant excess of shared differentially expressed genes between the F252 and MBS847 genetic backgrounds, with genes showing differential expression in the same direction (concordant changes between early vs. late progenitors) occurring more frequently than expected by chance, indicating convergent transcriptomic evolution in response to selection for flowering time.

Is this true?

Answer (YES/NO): NO